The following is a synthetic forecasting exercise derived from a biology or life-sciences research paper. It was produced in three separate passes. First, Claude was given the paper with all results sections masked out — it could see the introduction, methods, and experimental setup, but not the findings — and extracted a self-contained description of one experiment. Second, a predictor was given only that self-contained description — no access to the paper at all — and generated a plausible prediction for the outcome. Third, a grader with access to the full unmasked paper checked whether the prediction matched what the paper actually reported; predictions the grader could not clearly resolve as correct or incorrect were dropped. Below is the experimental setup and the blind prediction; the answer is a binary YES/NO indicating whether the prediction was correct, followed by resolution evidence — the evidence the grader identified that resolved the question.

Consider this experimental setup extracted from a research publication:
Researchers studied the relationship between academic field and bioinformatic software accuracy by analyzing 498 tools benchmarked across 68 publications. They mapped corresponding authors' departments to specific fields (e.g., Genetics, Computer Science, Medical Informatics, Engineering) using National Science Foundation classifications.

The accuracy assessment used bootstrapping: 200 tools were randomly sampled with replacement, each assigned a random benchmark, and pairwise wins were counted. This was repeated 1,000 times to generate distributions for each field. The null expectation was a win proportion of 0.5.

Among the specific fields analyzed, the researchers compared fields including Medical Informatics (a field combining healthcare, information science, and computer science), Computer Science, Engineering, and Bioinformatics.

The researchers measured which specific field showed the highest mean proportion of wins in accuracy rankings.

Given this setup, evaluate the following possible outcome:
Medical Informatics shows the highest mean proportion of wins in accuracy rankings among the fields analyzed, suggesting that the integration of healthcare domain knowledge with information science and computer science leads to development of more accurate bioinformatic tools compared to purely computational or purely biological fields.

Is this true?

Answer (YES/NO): YES